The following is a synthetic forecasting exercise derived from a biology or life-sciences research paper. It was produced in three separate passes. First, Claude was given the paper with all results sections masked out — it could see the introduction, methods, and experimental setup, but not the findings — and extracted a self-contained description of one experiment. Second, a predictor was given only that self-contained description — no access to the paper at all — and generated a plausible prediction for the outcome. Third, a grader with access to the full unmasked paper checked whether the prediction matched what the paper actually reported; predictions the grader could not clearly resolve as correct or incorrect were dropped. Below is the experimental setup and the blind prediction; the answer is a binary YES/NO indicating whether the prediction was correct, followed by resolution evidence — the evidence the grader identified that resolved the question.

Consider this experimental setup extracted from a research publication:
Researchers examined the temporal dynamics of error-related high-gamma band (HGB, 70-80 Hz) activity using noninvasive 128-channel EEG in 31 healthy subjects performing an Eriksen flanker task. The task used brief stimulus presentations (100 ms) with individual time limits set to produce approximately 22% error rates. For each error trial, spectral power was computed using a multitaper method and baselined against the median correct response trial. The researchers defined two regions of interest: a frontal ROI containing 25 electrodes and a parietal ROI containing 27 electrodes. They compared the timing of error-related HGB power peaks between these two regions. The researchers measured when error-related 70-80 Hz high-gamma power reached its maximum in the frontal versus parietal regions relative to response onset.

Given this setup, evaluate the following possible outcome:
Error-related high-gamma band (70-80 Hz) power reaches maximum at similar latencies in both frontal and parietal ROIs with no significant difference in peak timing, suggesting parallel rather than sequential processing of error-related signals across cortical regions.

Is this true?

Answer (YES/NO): NO